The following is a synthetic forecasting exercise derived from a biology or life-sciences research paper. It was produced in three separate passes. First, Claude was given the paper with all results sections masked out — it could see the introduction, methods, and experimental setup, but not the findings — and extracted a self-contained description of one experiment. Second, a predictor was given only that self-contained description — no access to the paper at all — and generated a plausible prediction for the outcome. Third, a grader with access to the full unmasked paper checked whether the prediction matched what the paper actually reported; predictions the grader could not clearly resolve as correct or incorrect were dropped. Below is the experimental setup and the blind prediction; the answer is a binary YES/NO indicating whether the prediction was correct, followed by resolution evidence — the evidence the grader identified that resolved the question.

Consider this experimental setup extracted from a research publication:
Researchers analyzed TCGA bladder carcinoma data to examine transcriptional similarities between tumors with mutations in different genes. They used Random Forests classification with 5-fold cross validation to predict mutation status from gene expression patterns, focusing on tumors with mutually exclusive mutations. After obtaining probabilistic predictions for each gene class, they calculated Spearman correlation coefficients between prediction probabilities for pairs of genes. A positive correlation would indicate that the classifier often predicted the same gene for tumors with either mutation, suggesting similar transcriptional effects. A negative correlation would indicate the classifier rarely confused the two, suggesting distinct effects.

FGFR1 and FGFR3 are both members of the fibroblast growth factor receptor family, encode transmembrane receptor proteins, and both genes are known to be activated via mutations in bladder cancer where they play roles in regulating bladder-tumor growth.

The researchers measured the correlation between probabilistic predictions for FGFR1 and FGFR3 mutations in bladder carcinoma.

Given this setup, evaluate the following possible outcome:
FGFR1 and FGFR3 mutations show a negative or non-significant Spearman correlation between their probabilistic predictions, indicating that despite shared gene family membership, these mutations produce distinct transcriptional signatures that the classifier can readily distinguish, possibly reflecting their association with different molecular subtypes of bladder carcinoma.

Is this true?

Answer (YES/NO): YES